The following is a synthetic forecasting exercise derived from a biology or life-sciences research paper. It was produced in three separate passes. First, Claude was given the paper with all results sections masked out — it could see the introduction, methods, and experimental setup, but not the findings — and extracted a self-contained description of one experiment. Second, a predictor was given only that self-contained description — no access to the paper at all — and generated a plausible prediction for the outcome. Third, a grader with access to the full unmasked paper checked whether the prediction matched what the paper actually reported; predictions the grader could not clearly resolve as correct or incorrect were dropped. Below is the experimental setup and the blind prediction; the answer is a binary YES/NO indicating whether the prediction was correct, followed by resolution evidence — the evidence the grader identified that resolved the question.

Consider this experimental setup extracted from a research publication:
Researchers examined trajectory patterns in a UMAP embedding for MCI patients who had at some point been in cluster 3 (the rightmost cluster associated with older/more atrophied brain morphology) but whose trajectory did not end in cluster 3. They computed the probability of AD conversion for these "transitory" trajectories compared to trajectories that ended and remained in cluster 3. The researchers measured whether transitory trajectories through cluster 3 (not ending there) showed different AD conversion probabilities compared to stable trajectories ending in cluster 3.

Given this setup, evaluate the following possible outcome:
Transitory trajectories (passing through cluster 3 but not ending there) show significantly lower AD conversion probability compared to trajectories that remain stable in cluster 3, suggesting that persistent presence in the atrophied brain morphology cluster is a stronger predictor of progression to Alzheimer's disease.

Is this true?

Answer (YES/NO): YES